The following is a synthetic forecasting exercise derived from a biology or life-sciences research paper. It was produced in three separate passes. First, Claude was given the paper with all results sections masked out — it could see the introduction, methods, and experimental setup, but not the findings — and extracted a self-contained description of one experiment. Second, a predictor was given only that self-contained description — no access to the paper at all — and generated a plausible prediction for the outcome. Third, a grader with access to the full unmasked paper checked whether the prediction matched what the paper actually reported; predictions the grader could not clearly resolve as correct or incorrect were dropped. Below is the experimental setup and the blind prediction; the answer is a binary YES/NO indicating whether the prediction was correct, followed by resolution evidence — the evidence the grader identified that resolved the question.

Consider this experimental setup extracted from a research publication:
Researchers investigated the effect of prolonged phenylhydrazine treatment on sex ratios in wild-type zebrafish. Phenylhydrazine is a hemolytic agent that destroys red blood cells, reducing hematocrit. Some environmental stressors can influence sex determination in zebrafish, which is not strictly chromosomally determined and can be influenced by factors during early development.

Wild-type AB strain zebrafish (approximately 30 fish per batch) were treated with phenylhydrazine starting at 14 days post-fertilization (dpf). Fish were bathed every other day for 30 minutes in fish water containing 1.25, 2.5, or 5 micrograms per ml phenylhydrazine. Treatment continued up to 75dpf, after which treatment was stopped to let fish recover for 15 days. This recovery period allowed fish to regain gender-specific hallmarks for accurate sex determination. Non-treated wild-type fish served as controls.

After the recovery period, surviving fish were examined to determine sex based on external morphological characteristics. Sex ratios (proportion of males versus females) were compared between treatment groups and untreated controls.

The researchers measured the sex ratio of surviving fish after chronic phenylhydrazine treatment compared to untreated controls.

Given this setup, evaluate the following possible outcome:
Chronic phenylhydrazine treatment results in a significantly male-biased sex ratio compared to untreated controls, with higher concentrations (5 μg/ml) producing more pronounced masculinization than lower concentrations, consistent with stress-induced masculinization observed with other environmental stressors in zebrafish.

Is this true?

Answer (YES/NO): NO